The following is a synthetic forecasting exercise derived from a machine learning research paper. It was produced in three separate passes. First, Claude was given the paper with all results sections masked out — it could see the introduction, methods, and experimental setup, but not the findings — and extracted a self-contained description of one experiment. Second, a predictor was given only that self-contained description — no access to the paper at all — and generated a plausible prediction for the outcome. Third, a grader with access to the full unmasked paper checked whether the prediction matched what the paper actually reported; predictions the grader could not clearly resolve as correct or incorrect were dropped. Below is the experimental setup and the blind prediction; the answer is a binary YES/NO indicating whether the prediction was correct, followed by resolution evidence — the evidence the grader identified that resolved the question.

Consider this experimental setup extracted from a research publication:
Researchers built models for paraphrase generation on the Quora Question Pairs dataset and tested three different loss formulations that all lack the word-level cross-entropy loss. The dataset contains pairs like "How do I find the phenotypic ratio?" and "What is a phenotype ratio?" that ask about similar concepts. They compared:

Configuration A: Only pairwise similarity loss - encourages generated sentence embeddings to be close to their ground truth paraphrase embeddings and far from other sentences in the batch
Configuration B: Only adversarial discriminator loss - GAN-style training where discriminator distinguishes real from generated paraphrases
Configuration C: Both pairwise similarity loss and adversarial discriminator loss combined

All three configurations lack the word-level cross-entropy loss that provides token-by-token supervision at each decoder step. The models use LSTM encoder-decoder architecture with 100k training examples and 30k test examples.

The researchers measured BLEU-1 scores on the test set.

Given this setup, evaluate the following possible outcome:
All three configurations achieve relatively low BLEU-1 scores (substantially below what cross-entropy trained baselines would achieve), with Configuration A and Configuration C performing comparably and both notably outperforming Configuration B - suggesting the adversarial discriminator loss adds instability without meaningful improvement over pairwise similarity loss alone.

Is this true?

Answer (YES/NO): NO